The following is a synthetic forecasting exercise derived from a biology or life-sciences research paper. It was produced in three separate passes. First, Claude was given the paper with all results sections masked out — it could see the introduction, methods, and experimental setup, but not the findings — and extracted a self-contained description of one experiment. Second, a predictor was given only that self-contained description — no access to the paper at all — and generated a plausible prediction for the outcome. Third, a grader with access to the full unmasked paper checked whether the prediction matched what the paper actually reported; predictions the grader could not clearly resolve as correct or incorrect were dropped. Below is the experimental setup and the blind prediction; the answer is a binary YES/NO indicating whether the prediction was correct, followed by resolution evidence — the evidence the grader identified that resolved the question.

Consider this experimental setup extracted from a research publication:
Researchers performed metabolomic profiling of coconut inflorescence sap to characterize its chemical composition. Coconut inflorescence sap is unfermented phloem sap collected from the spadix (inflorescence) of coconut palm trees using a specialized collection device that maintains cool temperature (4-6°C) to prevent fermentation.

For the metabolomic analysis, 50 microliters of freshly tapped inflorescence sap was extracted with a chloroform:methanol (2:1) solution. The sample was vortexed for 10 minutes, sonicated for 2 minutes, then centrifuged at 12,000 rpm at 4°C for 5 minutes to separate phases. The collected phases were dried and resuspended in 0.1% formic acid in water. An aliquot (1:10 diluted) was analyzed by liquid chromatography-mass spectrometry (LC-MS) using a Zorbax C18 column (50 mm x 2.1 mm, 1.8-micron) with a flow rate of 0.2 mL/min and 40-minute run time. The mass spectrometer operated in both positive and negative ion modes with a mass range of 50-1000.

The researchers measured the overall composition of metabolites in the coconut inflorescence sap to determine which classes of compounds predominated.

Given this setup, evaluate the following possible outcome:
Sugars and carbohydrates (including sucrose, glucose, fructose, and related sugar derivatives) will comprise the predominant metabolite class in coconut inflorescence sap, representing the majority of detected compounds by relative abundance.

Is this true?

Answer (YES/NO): NO